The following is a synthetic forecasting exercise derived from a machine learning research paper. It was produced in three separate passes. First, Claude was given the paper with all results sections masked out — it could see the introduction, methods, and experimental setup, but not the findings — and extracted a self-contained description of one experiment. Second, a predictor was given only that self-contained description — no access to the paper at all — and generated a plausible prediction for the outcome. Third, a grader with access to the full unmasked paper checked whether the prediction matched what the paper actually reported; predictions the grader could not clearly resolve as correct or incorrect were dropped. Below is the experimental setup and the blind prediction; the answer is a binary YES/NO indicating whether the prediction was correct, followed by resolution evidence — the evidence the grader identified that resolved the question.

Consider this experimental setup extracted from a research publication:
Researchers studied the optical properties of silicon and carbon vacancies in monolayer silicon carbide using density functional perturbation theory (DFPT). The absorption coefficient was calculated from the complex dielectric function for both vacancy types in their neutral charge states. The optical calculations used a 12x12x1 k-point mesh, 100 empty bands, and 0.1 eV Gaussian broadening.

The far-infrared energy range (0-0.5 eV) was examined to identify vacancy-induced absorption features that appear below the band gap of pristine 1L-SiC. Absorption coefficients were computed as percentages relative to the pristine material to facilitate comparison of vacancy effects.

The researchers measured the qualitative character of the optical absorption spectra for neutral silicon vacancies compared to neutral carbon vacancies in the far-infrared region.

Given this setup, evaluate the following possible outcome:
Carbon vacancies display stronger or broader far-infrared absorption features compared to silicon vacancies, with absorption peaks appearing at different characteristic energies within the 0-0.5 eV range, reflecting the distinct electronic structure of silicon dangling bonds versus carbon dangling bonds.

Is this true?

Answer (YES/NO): YES